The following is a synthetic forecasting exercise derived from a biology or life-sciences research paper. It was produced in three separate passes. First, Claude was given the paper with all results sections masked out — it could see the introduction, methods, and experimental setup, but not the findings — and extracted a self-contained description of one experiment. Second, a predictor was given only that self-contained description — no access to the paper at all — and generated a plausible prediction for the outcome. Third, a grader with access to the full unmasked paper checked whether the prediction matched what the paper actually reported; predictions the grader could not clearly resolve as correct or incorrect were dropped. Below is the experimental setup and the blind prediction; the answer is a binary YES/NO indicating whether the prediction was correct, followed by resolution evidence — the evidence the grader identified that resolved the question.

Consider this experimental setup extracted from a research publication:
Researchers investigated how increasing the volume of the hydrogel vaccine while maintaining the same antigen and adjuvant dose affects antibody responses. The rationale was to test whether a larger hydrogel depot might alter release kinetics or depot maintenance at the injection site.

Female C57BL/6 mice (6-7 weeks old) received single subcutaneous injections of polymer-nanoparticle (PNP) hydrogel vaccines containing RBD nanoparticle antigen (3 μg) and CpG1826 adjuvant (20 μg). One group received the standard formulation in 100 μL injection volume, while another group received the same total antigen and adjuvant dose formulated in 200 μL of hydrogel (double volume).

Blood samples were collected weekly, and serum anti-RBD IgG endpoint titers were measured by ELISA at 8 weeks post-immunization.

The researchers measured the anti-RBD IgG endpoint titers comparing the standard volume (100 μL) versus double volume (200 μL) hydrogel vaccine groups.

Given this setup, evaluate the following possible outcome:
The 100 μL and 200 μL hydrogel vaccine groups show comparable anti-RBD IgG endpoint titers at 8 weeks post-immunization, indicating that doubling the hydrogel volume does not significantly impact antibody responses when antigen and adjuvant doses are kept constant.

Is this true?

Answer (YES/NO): NO